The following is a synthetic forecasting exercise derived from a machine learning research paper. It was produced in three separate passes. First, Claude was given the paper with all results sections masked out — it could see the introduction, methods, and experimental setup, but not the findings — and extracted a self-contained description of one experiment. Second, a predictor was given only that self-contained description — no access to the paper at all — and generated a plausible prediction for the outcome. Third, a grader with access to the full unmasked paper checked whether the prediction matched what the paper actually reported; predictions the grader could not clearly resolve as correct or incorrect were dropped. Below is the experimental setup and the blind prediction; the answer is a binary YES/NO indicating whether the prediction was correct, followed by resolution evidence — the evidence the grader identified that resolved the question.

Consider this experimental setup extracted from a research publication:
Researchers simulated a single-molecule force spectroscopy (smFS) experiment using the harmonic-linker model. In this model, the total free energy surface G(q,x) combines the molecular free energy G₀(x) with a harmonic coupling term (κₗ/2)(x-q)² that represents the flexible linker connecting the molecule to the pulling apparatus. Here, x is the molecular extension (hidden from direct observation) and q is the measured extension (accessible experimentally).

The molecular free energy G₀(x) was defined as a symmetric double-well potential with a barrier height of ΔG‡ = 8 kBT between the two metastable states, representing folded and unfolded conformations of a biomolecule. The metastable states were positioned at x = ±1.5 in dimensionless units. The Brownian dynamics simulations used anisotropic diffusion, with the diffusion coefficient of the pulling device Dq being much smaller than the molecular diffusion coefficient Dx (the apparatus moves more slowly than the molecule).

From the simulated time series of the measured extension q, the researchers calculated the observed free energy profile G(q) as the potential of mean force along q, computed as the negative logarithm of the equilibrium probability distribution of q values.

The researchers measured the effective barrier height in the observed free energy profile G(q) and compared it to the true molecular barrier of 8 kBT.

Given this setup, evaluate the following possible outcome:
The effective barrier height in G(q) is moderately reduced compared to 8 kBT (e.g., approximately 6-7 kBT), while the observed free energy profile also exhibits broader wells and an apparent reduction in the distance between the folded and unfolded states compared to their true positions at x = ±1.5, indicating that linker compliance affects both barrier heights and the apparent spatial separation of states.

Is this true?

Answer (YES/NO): NO